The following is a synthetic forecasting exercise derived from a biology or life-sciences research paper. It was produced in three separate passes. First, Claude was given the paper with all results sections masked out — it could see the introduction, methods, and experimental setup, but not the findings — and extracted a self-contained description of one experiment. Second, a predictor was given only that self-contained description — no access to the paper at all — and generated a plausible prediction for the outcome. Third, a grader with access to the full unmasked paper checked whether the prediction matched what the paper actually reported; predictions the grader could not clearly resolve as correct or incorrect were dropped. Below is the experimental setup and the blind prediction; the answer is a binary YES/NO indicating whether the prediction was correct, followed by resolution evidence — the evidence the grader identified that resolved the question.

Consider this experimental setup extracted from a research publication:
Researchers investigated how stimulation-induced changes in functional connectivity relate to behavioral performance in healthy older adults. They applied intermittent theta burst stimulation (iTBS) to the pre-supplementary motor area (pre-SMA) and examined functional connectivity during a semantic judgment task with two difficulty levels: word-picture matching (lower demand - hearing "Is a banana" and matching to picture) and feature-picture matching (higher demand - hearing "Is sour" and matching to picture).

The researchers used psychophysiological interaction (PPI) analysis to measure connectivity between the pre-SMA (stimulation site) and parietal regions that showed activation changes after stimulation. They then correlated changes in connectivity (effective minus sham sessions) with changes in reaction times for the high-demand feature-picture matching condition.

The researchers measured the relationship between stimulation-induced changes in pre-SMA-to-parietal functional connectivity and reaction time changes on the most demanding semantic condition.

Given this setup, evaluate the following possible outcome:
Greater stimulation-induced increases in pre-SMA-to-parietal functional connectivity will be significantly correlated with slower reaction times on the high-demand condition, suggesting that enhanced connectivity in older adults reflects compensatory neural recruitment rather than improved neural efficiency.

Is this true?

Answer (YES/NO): NO